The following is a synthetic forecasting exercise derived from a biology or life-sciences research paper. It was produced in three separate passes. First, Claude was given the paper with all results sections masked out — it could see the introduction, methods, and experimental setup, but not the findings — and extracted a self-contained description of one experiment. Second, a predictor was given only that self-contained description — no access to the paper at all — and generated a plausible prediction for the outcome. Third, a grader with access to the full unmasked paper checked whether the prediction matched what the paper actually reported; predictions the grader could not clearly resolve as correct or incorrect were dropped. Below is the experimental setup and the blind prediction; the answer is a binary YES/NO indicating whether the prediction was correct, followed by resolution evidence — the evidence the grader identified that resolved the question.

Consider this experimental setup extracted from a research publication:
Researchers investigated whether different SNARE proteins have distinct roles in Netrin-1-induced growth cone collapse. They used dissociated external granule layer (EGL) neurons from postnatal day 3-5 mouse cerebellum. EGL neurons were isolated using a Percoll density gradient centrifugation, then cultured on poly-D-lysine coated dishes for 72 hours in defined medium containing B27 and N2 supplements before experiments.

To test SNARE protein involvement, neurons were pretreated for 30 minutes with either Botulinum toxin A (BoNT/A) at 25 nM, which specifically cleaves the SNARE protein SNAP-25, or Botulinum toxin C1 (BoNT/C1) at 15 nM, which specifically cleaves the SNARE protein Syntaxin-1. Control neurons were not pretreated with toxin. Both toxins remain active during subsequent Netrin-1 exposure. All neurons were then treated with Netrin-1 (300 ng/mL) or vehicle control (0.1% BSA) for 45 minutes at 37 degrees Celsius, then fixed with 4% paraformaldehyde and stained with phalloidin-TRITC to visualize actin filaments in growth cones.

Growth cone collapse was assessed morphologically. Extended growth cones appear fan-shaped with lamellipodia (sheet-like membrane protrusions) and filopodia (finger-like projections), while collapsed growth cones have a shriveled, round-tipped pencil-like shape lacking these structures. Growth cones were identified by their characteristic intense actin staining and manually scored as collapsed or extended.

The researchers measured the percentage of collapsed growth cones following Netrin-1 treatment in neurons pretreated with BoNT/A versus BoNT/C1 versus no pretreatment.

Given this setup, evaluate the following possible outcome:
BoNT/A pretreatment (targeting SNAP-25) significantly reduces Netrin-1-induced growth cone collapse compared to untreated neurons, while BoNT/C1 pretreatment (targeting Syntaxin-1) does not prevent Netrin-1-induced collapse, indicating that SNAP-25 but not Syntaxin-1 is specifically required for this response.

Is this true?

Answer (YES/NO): NO